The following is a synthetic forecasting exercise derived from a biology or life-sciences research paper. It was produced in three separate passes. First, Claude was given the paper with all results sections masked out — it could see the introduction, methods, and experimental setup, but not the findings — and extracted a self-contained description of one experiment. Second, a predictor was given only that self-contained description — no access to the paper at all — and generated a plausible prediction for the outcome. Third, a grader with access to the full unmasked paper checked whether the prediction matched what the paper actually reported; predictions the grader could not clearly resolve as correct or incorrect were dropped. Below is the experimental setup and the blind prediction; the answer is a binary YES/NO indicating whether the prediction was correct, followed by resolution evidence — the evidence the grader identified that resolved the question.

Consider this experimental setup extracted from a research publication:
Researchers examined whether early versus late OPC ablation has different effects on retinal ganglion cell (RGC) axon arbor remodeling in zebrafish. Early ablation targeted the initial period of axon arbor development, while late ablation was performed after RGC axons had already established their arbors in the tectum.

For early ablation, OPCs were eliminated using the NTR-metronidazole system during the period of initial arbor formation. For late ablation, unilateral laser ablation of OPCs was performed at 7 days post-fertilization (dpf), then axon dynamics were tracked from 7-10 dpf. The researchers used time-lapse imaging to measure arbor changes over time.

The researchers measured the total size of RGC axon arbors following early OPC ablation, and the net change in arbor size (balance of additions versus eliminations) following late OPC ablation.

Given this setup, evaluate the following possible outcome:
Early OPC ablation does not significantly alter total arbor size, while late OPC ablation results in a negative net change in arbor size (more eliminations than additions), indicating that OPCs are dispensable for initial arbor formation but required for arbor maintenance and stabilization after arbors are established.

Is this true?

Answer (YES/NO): NO